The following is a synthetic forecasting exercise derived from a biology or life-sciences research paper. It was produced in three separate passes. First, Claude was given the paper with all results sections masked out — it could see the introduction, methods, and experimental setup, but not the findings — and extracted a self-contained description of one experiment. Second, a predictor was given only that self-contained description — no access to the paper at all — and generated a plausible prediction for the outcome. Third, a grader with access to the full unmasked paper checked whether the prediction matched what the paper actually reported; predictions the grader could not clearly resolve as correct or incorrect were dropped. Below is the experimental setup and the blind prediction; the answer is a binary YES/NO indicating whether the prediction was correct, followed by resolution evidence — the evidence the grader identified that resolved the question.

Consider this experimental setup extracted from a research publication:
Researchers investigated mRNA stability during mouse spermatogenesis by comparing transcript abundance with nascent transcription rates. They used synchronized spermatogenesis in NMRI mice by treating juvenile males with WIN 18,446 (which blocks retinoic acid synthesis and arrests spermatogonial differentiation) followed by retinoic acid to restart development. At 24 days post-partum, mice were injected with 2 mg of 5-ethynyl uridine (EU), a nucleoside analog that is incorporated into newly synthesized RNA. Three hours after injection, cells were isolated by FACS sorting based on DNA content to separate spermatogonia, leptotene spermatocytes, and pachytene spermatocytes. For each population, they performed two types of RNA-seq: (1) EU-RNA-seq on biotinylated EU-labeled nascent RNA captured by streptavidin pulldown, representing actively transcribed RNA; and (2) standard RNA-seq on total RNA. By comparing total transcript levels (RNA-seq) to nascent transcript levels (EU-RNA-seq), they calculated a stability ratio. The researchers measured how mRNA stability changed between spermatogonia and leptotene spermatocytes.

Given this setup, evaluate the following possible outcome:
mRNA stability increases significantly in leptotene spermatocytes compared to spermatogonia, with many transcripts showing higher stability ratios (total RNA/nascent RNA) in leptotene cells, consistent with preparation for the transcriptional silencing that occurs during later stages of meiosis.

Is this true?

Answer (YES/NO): YES